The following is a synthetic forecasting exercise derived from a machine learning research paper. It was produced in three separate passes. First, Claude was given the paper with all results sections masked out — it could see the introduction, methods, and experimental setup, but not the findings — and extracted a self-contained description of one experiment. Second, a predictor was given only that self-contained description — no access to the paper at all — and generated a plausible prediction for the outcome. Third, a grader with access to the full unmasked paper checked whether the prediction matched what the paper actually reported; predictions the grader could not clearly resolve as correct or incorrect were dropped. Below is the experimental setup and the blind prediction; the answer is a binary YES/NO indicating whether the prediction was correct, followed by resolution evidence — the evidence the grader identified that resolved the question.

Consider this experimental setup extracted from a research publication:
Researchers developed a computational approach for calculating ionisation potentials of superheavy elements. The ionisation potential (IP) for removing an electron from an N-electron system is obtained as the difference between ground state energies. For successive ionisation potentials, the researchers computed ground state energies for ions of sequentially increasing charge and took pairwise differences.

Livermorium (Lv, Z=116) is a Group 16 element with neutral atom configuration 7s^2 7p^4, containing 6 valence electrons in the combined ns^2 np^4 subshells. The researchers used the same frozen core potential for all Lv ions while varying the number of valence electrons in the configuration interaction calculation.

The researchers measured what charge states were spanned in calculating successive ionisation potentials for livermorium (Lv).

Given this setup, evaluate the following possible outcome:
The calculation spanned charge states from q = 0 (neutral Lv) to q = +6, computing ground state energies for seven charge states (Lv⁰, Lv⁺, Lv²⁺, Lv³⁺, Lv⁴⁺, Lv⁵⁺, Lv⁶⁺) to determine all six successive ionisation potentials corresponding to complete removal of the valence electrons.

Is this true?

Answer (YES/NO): YES